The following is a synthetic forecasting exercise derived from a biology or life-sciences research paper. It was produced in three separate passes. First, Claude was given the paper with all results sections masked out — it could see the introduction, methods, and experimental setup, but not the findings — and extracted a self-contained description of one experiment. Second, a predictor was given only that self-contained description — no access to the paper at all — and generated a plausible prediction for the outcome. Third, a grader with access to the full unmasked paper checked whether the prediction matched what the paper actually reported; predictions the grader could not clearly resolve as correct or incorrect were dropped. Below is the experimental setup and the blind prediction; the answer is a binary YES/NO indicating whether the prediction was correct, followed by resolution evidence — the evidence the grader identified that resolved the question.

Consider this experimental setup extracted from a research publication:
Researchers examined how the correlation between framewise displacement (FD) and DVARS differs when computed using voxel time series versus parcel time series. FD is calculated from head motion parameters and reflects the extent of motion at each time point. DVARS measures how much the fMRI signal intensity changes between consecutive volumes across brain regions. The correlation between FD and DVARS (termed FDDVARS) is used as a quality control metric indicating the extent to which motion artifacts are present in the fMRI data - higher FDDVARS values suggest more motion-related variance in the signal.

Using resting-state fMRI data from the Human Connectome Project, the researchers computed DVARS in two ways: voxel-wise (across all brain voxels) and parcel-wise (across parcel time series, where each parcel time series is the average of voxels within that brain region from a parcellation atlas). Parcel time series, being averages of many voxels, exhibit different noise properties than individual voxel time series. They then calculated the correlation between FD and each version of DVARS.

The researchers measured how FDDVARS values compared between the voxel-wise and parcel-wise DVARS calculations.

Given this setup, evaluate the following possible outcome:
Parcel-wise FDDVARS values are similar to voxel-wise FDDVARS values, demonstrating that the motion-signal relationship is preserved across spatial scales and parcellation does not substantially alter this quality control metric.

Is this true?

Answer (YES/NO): NO